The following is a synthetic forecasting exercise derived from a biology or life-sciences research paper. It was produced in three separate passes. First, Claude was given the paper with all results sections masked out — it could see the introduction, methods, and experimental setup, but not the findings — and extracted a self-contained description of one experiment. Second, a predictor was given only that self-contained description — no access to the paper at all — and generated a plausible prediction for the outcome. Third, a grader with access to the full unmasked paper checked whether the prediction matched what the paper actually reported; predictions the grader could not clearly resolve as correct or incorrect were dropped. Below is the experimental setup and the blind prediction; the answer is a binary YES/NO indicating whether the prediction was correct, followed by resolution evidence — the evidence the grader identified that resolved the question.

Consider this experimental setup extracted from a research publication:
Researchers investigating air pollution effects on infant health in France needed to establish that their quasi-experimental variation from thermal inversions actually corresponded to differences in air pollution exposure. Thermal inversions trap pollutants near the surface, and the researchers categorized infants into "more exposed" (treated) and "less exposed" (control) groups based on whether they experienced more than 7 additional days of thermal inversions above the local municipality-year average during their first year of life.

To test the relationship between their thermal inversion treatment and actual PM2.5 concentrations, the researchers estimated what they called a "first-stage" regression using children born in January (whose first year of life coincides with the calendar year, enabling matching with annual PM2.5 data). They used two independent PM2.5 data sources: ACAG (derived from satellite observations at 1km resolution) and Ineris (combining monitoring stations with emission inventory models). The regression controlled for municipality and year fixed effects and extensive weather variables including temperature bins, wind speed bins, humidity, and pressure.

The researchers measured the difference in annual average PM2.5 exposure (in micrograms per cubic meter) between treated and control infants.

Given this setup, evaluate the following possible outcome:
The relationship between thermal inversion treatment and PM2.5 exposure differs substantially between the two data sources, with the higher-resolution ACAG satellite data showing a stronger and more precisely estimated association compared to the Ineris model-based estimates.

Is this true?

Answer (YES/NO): NO